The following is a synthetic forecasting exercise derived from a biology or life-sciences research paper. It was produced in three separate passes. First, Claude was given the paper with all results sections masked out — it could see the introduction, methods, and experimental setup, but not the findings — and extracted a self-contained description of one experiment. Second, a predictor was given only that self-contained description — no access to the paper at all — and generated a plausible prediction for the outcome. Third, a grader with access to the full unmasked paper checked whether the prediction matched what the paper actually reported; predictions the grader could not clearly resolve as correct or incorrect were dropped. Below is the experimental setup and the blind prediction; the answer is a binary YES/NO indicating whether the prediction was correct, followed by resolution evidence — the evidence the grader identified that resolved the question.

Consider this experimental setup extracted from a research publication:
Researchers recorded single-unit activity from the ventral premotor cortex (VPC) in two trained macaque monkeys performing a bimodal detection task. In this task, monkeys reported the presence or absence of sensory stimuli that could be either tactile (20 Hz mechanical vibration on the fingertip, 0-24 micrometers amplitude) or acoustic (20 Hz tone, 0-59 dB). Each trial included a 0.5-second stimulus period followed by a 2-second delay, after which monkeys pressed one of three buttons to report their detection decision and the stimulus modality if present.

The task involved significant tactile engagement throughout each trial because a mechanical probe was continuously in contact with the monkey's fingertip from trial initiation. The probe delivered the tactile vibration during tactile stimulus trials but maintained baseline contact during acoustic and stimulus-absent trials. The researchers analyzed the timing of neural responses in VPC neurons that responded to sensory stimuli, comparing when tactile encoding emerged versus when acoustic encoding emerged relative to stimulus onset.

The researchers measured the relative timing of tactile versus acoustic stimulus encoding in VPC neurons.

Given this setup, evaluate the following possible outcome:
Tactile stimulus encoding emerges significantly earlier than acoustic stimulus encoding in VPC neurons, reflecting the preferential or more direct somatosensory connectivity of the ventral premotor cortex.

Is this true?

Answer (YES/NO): YES